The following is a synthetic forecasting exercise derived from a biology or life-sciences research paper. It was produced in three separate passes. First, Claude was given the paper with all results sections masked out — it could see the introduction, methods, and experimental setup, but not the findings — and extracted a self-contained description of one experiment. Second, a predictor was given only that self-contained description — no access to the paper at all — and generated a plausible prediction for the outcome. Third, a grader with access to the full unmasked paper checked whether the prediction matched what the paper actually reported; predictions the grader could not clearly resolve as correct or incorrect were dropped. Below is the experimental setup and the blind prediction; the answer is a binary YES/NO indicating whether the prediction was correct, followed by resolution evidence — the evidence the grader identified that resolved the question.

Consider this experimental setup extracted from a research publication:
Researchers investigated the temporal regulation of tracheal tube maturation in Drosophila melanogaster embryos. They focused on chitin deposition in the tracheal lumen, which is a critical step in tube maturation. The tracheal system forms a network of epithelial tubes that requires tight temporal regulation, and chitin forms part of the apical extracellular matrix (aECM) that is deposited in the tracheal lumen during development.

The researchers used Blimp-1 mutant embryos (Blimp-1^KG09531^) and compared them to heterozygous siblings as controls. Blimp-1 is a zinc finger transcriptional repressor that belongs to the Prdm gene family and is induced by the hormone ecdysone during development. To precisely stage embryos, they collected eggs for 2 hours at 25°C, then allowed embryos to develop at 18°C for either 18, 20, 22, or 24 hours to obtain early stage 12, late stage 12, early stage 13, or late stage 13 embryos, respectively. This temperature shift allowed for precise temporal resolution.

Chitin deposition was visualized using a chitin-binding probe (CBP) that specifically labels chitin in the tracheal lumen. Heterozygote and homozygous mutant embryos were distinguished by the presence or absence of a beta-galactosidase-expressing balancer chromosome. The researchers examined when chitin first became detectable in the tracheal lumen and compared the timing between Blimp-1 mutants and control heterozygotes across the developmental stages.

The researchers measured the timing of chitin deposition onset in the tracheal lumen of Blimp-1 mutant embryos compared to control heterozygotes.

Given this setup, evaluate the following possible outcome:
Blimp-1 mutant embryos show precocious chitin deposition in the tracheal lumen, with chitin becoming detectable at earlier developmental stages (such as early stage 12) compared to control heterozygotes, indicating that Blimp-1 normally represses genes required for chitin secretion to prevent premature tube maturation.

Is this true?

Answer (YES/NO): YES